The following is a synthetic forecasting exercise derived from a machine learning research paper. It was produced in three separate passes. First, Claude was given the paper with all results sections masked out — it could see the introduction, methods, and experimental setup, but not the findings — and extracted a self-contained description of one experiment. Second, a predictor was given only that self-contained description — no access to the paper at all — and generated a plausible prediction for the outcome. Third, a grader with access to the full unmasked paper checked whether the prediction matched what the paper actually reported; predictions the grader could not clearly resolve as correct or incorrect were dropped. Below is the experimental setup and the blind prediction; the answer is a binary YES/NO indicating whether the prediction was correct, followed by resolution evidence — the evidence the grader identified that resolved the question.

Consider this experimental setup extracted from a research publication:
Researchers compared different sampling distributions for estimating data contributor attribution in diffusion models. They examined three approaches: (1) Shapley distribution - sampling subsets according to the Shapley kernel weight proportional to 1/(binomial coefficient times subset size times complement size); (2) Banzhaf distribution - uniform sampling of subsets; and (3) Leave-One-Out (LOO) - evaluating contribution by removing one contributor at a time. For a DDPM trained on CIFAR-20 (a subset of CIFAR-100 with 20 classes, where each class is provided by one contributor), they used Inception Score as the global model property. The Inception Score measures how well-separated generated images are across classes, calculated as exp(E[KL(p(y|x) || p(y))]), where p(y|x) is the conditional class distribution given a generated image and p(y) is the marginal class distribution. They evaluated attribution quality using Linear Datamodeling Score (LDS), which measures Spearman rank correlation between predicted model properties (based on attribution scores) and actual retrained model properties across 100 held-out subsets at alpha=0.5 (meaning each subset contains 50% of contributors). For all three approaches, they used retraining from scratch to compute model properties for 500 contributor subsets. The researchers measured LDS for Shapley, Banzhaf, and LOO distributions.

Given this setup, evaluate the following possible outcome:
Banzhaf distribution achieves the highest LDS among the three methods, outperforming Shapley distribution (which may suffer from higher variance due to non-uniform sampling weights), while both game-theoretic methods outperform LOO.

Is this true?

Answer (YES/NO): NO